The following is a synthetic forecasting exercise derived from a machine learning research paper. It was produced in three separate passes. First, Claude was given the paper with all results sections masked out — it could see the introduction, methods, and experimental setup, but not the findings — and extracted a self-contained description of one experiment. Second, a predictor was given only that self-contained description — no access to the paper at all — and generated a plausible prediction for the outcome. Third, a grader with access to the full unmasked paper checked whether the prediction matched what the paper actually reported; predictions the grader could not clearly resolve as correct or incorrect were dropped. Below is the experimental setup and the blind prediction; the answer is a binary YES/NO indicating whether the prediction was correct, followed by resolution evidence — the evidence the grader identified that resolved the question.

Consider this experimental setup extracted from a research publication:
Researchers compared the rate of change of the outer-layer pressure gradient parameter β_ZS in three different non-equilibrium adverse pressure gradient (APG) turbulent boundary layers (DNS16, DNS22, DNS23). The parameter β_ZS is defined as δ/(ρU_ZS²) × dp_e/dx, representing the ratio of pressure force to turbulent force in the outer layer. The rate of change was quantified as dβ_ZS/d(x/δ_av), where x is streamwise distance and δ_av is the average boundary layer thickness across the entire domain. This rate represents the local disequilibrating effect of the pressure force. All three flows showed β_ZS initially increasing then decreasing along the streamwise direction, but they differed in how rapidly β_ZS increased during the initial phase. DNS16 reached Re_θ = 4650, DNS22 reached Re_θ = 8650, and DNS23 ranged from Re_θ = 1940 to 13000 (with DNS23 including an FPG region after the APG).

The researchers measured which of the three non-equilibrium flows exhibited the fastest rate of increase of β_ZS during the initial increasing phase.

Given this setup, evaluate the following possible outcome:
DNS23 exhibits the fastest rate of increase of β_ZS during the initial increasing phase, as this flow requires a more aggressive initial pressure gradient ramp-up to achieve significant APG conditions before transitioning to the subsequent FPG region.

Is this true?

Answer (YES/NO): NO